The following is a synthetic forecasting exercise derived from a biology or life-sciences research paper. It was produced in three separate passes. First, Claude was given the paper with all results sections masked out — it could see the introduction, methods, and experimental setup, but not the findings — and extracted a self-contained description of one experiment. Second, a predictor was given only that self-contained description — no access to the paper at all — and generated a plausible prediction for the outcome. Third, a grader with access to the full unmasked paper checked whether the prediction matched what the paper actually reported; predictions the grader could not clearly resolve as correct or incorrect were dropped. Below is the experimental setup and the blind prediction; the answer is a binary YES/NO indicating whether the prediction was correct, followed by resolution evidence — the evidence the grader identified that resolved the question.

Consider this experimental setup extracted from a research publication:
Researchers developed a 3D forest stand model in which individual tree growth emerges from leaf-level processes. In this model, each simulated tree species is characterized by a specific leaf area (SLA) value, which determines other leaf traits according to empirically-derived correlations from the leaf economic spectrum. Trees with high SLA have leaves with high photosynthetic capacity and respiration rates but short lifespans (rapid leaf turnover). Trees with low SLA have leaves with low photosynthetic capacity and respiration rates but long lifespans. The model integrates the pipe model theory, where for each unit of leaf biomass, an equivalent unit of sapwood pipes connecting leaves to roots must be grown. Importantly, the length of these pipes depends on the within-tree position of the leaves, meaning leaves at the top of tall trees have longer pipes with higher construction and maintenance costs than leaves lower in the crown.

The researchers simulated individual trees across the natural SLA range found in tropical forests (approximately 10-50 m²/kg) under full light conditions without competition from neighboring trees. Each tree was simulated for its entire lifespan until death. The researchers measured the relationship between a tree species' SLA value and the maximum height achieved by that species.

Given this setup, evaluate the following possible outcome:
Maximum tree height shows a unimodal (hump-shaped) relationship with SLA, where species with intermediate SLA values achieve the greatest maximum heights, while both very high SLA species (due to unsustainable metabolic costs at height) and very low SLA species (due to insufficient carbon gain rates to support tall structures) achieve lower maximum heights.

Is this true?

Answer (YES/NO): NO